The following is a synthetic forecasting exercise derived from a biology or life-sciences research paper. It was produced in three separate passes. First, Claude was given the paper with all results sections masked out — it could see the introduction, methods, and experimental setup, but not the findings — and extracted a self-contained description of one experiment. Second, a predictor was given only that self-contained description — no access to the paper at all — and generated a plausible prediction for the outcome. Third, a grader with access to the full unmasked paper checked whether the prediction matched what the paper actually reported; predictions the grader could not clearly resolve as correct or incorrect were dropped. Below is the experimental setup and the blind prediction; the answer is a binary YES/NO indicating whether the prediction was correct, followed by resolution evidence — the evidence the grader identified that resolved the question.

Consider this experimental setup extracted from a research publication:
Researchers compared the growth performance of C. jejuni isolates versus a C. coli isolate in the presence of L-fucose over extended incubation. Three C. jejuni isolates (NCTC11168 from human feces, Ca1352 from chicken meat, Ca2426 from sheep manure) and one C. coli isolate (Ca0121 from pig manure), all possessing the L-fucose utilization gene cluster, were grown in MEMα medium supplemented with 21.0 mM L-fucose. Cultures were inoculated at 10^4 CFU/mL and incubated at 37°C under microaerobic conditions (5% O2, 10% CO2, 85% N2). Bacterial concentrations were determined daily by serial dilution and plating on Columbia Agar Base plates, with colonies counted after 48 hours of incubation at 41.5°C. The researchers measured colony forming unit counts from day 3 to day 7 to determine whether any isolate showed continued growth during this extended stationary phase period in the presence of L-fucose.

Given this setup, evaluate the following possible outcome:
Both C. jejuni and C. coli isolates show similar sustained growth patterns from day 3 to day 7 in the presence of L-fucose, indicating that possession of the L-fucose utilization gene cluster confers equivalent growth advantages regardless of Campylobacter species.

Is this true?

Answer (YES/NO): NO